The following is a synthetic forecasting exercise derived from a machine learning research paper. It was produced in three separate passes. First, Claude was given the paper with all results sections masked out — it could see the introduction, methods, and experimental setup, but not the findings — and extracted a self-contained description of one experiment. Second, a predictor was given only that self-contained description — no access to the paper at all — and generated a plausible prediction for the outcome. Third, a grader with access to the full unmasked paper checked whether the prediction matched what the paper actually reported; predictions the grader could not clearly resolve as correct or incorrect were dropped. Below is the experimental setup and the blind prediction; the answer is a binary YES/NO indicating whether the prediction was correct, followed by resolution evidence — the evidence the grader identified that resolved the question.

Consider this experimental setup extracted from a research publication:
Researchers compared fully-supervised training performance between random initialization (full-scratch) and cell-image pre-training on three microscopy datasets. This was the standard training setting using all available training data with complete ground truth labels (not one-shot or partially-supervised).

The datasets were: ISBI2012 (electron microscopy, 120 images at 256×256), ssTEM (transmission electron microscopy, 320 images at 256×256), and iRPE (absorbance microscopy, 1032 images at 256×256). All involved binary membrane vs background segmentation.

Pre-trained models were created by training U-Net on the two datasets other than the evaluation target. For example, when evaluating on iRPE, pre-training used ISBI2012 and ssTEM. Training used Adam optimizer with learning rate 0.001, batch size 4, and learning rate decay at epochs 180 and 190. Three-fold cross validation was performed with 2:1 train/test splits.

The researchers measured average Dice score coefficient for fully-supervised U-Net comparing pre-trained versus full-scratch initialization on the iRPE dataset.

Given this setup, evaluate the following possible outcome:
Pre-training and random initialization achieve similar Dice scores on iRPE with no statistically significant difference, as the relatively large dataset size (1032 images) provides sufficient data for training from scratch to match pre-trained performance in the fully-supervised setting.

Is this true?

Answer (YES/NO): NO